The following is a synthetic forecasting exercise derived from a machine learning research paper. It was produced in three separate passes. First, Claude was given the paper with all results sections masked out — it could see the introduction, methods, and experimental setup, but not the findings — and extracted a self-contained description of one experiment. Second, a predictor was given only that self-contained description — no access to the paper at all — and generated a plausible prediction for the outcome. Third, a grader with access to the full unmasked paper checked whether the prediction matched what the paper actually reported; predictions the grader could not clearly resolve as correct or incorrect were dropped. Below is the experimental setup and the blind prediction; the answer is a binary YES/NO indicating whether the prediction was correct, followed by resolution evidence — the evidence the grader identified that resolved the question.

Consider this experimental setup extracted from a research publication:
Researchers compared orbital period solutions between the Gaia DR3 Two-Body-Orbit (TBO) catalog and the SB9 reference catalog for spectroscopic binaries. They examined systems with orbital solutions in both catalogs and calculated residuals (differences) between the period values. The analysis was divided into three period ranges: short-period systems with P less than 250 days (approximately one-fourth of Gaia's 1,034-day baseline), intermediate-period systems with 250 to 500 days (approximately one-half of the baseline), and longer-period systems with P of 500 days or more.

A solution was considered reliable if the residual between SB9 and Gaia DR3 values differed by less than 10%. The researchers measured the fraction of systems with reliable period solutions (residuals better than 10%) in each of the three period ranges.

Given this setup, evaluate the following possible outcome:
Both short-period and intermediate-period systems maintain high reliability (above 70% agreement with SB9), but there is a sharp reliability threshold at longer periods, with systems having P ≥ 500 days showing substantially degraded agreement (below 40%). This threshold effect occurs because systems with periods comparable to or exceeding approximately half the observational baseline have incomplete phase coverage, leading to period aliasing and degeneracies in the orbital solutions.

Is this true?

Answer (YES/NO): NO